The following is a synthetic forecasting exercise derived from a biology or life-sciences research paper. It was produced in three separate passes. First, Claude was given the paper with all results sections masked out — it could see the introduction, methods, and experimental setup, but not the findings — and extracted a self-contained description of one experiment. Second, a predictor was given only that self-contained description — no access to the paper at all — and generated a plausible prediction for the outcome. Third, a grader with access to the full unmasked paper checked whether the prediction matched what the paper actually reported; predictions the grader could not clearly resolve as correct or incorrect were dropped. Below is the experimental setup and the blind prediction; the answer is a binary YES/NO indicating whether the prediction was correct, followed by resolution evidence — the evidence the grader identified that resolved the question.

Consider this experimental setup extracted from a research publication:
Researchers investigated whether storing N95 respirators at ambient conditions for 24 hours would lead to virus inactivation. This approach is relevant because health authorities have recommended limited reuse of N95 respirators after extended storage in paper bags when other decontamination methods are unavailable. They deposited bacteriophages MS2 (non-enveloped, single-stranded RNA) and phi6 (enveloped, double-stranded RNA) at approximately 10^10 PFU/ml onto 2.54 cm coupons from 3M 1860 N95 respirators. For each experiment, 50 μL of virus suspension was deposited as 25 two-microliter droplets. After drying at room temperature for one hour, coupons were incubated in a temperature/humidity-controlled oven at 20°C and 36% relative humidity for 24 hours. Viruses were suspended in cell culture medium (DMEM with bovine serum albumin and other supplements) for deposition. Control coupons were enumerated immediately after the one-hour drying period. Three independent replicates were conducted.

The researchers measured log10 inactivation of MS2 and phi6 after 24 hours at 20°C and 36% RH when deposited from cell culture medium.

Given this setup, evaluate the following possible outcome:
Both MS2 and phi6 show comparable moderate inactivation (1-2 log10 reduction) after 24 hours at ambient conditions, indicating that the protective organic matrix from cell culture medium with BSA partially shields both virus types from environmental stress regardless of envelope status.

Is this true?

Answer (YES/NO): NO